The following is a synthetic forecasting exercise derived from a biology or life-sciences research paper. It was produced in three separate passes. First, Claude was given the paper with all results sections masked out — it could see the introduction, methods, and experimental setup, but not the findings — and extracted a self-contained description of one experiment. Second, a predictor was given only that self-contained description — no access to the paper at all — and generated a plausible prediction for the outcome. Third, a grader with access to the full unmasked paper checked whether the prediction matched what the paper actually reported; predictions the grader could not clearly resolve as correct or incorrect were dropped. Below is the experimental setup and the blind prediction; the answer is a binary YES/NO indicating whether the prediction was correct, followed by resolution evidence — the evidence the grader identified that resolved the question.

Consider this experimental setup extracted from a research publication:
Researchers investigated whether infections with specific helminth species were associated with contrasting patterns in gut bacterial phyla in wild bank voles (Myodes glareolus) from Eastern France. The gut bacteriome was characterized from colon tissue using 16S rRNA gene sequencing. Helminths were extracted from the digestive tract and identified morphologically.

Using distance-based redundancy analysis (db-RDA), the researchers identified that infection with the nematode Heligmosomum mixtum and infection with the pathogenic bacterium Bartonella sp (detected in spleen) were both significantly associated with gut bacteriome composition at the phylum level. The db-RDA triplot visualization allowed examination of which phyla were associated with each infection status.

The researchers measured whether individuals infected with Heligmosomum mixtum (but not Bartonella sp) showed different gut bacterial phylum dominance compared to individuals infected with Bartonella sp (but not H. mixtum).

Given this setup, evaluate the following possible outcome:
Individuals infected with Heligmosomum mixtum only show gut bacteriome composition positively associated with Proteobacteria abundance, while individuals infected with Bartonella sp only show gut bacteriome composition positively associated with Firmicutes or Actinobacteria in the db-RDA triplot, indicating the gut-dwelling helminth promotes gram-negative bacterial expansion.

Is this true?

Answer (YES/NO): NO